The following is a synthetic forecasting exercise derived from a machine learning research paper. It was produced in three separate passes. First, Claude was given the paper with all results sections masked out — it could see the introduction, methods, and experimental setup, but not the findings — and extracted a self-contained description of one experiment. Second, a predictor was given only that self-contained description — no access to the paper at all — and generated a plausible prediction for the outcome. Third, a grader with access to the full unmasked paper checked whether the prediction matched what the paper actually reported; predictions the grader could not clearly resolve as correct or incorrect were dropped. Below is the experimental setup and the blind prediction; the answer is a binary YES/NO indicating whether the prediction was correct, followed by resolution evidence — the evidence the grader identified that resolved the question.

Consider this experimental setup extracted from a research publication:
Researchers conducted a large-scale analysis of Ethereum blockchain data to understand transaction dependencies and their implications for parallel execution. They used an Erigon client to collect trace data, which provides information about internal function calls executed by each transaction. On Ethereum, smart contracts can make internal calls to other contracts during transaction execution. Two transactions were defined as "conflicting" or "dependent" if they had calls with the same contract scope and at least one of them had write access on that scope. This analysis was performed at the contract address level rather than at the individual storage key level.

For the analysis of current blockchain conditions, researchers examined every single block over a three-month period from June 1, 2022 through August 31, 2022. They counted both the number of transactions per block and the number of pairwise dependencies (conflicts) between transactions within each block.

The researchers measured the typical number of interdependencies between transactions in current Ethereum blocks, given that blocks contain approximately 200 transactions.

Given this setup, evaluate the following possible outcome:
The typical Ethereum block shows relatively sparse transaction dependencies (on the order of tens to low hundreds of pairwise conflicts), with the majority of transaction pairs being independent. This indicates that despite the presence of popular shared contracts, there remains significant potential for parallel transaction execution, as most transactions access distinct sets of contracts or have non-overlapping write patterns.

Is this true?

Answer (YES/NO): NO